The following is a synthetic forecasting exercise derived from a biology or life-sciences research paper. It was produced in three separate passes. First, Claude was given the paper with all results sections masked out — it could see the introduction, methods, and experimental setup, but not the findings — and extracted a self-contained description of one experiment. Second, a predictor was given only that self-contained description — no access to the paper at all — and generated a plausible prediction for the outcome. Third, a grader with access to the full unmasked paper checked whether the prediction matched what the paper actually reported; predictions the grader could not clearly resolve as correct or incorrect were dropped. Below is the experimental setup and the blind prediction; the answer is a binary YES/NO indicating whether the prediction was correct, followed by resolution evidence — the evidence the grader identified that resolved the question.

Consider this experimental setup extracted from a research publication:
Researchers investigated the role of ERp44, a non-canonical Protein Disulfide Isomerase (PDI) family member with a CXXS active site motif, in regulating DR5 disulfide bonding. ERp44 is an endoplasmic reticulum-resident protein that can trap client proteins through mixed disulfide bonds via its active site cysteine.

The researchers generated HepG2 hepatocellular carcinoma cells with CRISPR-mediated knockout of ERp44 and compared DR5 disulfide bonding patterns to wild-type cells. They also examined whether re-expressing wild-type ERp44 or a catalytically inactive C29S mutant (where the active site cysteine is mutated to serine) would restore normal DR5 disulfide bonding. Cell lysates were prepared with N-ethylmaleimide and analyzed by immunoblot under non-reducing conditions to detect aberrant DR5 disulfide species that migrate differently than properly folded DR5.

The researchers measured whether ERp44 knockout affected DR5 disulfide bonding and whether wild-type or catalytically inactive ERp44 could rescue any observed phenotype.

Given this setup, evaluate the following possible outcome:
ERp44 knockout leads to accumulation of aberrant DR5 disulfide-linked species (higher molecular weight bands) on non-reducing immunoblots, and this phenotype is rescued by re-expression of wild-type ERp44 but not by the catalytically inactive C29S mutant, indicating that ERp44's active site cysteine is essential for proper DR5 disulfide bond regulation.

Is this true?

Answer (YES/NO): NO